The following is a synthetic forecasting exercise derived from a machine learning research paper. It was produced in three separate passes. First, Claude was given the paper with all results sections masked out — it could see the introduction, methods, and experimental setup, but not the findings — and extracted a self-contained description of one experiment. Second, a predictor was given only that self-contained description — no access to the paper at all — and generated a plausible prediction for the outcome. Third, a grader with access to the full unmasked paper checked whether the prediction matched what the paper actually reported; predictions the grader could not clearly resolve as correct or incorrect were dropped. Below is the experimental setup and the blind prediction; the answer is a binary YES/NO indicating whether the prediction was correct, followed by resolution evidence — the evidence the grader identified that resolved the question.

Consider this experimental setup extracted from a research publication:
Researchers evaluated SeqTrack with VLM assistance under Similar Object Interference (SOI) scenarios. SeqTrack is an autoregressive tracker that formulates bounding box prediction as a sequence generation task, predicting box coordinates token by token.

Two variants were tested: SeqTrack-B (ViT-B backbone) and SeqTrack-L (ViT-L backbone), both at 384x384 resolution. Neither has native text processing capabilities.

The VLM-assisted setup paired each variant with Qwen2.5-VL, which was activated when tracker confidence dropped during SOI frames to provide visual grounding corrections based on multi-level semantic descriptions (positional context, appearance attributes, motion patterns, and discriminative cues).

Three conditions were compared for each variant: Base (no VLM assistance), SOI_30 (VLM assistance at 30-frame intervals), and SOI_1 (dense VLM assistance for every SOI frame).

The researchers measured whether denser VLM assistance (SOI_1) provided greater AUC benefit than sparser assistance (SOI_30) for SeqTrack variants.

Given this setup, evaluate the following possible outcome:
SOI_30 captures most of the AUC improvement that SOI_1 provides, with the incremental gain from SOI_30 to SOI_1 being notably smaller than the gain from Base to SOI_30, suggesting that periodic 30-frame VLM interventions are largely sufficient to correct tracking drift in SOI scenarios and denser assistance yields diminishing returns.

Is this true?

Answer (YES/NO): NO